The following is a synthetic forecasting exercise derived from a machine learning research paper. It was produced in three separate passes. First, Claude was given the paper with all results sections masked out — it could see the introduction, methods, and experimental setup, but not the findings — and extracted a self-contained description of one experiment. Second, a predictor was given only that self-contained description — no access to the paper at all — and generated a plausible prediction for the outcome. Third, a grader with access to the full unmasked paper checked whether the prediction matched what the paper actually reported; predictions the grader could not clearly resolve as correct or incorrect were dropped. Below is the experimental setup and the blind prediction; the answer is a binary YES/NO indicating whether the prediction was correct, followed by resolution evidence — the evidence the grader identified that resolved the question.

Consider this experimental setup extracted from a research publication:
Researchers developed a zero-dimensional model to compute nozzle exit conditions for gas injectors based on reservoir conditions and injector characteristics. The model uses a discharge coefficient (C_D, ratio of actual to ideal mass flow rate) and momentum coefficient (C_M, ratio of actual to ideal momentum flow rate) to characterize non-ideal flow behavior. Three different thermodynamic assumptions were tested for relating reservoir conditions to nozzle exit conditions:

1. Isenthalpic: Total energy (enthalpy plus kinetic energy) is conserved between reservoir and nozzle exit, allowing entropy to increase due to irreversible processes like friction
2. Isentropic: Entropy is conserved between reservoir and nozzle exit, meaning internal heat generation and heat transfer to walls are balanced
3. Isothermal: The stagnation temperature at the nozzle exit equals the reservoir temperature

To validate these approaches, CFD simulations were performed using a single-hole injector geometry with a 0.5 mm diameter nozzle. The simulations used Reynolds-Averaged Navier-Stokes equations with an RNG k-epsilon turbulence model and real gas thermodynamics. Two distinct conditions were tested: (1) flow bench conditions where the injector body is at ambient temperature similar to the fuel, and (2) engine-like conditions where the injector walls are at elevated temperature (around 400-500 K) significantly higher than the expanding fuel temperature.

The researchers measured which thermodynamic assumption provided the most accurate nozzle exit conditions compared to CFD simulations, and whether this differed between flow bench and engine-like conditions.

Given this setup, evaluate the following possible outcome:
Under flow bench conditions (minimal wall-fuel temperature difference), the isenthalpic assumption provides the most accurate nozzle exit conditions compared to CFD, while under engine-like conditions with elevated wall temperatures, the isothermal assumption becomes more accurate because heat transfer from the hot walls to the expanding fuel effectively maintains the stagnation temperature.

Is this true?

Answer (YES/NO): NO